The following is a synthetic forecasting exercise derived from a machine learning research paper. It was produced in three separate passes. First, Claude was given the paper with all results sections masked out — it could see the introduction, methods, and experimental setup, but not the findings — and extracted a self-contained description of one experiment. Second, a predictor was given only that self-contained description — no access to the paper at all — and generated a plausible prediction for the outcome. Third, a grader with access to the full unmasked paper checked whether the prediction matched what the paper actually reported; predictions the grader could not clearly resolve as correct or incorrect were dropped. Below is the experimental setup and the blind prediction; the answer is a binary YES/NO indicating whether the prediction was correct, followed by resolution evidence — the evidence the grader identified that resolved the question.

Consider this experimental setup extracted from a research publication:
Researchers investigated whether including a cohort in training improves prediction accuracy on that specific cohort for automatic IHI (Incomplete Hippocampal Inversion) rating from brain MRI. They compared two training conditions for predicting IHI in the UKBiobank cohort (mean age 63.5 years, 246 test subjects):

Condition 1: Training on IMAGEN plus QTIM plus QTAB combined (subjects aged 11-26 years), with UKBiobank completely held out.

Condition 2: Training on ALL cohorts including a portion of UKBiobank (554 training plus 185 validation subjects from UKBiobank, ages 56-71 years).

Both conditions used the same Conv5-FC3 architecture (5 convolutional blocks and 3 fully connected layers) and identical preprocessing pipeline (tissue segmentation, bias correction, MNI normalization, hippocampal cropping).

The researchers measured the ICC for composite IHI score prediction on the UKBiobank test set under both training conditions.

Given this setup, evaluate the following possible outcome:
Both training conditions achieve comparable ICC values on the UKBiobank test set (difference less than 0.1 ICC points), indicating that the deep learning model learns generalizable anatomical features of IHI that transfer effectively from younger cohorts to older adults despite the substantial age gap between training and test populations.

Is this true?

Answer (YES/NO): YES